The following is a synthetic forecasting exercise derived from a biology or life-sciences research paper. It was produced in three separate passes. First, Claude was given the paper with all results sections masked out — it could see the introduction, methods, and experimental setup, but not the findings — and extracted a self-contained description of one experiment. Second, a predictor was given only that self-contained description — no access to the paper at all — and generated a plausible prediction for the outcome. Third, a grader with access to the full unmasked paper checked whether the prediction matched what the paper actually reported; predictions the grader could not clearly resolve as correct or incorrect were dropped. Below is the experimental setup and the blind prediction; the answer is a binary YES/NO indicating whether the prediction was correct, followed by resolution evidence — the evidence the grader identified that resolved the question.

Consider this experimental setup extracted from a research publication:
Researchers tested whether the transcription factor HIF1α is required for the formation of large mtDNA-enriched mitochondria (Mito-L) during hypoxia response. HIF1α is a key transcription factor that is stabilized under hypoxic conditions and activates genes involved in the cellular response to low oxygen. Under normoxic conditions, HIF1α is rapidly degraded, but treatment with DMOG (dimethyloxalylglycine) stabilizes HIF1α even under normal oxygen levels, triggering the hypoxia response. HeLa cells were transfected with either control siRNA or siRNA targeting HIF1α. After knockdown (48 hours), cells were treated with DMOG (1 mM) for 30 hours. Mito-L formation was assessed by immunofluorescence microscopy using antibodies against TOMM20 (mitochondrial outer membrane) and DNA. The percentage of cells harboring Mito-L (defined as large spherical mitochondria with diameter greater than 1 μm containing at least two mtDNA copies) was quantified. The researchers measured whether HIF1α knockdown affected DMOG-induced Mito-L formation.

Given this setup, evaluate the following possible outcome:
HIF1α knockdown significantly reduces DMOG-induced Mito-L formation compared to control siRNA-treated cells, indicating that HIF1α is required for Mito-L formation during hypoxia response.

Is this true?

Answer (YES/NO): YES